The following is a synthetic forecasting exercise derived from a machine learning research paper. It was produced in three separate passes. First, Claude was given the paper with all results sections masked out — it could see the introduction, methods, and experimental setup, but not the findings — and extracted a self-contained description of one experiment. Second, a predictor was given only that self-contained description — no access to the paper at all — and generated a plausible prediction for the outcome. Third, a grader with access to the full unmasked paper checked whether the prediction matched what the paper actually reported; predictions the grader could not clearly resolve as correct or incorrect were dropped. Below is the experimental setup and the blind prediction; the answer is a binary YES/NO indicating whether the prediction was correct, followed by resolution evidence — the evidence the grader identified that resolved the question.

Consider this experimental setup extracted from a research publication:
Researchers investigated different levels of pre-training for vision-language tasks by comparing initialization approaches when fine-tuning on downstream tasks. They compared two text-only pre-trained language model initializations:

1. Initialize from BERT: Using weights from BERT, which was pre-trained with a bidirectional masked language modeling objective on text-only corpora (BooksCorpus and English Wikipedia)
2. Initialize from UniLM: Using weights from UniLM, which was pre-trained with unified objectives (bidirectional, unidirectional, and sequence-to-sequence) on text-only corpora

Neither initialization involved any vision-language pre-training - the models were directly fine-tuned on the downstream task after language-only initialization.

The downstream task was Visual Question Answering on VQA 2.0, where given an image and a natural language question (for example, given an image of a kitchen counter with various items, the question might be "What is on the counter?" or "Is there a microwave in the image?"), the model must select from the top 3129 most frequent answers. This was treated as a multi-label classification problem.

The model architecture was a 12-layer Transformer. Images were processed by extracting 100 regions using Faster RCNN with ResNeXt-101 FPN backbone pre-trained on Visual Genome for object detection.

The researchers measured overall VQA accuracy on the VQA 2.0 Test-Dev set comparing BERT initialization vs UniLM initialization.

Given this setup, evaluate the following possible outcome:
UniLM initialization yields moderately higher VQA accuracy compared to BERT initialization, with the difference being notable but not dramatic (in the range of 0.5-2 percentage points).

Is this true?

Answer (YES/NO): YES